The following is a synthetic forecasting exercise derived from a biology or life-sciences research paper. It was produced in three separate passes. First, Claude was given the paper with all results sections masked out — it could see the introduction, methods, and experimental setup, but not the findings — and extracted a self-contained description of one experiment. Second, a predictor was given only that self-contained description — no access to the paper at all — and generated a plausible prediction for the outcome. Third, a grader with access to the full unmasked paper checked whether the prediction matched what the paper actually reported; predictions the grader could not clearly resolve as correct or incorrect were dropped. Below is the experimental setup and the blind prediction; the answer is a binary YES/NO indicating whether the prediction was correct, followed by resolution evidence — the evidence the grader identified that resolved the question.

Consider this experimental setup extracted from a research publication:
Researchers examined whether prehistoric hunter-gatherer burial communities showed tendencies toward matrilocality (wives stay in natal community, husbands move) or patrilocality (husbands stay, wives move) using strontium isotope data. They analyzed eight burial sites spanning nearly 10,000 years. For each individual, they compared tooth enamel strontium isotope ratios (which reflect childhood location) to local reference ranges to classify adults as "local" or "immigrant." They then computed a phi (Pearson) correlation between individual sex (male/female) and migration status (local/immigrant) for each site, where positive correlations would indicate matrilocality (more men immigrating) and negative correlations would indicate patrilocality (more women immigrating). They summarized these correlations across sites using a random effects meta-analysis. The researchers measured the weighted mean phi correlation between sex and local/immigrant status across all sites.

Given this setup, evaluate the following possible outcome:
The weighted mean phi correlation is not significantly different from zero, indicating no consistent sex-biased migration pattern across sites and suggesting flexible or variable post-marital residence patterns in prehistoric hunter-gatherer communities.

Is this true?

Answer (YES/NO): NO